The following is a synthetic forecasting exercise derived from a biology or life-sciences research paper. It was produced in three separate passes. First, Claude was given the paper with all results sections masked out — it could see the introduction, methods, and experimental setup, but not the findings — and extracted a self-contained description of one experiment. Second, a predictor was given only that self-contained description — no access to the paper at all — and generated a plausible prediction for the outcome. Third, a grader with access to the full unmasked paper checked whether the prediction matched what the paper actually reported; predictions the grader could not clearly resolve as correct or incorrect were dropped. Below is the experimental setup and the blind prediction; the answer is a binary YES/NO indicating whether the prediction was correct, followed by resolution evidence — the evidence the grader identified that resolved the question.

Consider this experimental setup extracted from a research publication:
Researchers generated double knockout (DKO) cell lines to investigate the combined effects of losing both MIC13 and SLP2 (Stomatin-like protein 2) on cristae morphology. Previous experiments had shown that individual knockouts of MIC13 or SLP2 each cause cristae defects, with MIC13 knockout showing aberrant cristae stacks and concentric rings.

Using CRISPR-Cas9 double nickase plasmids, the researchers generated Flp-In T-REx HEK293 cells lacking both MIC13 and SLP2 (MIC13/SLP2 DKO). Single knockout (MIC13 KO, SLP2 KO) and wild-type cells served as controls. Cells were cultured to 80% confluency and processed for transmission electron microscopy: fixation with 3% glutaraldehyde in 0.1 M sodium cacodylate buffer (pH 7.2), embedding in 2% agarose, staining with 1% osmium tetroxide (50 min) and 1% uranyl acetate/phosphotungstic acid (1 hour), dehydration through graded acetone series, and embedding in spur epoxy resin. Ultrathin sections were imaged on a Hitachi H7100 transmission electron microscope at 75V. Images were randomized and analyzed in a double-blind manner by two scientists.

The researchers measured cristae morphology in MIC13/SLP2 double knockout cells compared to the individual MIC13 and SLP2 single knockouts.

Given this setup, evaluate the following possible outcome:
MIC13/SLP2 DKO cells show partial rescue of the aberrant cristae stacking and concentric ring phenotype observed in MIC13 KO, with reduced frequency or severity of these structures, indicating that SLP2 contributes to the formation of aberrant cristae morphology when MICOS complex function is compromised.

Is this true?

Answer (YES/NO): NO